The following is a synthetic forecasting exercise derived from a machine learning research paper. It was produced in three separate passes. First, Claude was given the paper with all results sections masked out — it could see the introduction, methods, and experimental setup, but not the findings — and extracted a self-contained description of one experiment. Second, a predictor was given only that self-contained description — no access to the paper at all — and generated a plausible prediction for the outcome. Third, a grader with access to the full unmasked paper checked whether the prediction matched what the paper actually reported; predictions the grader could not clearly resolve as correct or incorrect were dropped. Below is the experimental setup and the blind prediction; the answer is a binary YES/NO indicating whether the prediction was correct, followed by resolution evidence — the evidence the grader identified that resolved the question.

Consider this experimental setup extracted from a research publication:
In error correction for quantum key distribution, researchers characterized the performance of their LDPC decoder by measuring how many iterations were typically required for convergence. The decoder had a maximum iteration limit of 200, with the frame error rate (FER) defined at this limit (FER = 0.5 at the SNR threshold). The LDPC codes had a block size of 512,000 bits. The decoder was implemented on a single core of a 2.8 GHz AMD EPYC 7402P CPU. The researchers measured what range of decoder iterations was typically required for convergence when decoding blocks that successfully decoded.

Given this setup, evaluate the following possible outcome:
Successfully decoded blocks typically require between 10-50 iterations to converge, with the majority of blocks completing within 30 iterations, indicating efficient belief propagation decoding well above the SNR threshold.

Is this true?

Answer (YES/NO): NO